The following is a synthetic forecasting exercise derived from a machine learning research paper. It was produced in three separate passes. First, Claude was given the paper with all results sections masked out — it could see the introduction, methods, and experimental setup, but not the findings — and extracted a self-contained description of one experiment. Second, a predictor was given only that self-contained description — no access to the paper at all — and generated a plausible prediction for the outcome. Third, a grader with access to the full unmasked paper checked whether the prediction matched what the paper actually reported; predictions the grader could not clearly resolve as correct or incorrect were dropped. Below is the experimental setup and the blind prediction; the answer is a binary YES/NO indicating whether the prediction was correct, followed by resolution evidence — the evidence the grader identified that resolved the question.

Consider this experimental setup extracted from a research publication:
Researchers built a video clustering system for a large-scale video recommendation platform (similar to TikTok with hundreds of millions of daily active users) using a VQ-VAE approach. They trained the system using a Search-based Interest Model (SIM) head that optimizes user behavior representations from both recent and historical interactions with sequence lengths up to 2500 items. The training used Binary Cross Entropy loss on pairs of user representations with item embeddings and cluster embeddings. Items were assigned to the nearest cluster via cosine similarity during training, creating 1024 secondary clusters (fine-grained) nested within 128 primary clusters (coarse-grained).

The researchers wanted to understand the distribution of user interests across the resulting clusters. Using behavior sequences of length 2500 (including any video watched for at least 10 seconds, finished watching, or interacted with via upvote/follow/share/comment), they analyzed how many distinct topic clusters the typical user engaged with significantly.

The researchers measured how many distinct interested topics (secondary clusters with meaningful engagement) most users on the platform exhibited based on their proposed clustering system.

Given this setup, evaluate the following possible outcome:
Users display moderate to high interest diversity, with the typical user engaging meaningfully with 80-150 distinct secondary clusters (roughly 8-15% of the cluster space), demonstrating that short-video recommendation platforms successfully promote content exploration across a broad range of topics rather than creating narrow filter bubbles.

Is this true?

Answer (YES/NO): NO